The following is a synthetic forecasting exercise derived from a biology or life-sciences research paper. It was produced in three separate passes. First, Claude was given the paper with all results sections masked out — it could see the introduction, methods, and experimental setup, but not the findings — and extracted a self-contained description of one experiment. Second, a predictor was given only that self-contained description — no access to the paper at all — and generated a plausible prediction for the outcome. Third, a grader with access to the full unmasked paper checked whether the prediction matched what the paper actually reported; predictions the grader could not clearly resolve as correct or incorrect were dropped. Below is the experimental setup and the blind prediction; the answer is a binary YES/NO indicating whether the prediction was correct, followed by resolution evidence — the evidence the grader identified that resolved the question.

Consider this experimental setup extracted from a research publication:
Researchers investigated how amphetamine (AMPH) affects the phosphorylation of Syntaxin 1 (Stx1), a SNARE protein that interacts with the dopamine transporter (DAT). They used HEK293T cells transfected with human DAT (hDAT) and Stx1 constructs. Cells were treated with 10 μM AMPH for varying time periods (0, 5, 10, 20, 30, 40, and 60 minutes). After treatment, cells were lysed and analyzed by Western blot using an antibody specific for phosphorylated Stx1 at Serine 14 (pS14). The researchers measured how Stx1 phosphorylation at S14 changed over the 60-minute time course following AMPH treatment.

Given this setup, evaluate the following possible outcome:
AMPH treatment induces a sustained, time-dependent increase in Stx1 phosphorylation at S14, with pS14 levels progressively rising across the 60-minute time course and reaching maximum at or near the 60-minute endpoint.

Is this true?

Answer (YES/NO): NO